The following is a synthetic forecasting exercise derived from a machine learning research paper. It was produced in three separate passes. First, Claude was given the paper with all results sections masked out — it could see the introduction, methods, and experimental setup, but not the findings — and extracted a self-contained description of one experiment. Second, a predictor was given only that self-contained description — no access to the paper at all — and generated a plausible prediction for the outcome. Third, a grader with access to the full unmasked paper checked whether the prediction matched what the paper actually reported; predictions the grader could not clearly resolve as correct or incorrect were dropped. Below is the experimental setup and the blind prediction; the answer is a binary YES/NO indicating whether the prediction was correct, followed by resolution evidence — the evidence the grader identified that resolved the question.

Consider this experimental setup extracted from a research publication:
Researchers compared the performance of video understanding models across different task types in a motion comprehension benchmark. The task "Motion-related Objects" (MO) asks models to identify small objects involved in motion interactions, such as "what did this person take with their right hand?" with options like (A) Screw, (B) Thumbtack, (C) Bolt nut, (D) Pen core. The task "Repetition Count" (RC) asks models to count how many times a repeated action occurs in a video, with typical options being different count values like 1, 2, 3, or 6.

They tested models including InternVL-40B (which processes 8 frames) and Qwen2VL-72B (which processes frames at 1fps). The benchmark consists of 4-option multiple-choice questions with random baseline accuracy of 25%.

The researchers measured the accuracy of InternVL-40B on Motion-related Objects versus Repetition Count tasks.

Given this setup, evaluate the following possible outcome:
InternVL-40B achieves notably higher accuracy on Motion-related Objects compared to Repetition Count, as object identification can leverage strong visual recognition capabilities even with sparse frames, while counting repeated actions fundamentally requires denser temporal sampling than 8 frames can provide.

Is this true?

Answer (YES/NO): YES